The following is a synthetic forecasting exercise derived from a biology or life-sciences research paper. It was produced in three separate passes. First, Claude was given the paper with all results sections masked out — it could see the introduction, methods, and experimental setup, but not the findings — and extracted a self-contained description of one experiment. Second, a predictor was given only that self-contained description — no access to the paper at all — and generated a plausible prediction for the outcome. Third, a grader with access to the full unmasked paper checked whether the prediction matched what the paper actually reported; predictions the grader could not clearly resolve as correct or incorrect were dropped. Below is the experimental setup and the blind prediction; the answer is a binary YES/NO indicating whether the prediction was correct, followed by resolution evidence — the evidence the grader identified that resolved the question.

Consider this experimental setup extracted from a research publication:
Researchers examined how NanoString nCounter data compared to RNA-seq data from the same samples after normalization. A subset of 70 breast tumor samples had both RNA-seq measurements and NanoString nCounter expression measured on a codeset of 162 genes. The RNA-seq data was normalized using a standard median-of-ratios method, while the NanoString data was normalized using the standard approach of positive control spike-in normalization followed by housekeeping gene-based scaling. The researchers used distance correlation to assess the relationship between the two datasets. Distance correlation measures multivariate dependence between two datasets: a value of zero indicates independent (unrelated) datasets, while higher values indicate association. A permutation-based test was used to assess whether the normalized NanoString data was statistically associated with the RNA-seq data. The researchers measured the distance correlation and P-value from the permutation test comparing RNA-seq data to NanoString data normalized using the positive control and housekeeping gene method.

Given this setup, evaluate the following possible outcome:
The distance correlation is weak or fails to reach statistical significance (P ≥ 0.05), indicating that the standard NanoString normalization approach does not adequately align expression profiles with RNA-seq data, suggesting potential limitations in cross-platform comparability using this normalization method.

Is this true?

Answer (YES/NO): YES